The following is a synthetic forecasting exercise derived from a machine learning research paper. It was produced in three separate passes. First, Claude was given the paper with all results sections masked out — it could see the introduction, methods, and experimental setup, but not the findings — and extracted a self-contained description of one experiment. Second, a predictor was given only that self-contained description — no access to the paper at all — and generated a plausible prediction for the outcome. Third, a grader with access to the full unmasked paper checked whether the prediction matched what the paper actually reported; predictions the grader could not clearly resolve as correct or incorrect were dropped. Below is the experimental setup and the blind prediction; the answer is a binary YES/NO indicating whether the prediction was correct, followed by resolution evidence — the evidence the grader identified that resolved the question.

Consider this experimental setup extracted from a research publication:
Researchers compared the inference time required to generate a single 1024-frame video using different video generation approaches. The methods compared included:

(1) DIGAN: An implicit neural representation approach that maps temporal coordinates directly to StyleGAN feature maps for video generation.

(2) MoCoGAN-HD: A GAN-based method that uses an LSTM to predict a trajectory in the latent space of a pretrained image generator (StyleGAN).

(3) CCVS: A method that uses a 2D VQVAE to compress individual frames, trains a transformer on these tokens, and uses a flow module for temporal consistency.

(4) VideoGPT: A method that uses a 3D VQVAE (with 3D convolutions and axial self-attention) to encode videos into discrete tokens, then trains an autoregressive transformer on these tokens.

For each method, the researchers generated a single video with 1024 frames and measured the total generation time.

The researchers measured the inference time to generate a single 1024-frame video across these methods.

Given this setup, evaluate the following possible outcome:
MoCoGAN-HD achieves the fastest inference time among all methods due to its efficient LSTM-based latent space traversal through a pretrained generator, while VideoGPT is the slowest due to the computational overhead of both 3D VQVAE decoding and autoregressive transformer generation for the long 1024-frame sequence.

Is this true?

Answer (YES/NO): NO